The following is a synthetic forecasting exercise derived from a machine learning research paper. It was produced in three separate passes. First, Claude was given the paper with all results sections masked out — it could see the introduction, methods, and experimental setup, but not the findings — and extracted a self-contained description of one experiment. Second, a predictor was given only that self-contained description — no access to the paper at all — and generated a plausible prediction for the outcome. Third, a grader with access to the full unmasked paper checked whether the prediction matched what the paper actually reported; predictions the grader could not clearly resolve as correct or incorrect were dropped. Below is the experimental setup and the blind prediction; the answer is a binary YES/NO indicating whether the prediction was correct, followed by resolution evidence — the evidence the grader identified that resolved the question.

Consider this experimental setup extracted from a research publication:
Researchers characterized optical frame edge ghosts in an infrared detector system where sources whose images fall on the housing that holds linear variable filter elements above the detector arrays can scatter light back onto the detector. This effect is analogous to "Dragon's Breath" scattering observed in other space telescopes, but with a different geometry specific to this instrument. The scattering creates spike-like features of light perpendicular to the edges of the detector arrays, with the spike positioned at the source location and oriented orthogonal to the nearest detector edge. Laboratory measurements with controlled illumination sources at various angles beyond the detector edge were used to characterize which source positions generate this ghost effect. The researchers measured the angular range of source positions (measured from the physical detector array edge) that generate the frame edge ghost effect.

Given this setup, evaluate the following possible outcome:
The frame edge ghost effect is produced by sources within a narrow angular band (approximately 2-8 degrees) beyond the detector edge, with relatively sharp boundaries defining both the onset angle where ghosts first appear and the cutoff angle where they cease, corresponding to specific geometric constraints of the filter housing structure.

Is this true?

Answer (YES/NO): NO